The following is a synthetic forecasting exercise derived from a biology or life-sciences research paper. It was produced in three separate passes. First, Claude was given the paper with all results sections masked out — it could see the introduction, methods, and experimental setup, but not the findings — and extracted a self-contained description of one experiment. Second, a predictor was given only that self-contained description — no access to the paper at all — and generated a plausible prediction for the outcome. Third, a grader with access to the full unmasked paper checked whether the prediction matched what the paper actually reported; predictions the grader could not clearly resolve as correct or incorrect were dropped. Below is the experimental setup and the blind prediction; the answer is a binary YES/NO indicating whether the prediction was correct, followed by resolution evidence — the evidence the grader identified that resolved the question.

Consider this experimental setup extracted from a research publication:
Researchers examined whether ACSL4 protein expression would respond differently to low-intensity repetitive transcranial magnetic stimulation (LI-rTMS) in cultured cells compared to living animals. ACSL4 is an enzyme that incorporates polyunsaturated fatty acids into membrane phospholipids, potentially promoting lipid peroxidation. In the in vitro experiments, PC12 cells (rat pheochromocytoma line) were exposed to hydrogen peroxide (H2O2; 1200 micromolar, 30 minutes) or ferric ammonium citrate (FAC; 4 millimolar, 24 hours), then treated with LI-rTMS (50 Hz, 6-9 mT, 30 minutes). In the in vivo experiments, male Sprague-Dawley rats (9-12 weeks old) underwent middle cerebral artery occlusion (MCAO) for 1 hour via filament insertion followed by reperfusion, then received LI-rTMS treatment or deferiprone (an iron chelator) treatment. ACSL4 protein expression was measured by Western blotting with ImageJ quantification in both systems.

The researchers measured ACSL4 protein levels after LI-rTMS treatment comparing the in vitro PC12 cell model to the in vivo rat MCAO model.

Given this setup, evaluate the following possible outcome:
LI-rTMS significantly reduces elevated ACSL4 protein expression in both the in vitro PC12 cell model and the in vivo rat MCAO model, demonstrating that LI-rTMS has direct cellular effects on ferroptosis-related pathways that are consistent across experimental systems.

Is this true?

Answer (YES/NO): NO